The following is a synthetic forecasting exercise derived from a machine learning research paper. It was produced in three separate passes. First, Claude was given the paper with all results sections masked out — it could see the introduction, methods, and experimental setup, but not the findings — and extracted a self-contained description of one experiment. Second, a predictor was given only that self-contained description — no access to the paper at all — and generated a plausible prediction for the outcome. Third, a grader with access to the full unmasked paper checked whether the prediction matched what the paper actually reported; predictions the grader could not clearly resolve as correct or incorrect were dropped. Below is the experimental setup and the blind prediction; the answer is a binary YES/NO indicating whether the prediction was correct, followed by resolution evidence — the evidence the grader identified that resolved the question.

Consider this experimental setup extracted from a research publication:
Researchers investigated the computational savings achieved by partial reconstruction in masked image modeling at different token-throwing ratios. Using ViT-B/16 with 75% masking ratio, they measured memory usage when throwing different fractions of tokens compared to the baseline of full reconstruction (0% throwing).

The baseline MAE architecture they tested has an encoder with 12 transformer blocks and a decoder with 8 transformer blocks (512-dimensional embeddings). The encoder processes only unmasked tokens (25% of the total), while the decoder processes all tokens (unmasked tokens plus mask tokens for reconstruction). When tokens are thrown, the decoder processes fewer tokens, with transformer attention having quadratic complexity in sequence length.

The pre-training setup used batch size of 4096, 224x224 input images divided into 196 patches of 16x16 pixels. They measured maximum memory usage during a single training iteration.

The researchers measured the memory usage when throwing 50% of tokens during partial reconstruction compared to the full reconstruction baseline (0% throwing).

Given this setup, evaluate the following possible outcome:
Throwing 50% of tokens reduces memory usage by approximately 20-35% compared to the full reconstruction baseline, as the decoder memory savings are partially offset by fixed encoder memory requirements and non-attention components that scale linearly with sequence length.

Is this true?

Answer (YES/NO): NO